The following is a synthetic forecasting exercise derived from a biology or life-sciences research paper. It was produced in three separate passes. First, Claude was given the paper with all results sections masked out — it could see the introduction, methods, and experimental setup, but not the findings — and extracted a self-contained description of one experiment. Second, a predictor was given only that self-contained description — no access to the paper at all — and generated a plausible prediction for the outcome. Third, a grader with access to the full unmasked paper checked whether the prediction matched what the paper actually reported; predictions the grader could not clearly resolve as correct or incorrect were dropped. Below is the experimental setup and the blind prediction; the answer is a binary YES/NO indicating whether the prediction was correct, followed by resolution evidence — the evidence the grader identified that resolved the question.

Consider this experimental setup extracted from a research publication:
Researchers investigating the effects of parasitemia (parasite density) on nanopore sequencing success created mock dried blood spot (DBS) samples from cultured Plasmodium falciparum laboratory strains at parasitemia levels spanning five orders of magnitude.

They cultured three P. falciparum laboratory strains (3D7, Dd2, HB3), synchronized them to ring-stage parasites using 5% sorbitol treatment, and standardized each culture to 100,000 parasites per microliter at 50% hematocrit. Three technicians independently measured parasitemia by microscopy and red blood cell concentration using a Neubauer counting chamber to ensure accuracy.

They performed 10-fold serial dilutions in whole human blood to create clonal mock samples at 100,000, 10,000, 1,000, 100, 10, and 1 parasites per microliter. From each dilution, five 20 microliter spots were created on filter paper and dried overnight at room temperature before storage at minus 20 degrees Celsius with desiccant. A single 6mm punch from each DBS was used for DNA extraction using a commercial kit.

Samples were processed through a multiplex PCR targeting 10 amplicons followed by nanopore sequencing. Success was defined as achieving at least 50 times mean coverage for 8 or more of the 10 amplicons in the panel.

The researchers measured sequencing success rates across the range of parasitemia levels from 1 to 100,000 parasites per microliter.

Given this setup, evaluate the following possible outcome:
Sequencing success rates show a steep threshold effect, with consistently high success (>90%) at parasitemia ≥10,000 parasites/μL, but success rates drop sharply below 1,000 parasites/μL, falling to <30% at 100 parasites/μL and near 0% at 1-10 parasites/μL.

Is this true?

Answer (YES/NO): NO